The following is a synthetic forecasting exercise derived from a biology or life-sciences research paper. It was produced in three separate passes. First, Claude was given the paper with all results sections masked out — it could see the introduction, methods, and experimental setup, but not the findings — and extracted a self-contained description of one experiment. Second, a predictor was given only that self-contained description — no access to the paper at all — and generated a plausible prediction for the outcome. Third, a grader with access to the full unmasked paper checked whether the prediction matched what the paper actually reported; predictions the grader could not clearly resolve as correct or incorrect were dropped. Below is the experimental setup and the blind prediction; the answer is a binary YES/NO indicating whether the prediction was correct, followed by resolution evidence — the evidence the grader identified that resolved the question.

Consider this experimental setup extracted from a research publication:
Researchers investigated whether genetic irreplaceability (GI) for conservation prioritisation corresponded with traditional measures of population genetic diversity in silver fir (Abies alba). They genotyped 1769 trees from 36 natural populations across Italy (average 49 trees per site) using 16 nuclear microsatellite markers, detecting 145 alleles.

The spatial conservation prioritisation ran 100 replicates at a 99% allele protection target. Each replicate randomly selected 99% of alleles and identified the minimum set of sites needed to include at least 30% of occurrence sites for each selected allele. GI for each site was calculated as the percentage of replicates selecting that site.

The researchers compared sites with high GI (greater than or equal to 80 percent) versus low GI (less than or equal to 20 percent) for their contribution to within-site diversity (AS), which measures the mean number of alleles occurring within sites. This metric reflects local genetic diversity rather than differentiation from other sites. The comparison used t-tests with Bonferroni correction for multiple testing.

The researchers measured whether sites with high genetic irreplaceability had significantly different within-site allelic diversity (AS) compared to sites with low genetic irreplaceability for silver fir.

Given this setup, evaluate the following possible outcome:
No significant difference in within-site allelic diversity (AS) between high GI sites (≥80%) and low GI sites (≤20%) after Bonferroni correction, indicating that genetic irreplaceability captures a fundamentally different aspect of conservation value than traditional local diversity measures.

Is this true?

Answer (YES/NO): YES